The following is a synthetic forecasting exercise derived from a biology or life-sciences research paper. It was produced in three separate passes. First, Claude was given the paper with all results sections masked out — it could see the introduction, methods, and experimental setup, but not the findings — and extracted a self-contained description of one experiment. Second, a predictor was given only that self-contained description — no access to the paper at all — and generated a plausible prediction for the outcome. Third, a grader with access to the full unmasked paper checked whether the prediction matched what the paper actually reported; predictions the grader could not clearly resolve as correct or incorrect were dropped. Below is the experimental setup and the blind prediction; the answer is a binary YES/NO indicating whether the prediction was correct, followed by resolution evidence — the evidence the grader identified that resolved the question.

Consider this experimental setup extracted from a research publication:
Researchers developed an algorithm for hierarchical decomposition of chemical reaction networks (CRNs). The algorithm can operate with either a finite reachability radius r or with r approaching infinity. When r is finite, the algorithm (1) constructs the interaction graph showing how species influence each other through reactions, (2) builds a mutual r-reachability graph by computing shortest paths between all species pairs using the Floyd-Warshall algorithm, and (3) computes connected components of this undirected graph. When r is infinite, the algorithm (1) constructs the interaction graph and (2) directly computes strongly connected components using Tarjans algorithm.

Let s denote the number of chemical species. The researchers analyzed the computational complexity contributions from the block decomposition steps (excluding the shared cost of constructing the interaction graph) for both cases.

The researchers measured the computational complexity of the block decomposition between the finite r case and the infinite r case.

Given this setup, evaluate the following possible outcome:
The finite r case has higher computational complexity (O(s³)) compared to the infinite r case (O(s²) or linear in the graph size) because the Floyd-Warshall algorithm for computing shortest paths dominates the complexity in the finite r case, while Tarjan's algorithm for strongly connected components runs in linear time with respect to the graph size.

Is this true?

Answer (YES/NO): YES